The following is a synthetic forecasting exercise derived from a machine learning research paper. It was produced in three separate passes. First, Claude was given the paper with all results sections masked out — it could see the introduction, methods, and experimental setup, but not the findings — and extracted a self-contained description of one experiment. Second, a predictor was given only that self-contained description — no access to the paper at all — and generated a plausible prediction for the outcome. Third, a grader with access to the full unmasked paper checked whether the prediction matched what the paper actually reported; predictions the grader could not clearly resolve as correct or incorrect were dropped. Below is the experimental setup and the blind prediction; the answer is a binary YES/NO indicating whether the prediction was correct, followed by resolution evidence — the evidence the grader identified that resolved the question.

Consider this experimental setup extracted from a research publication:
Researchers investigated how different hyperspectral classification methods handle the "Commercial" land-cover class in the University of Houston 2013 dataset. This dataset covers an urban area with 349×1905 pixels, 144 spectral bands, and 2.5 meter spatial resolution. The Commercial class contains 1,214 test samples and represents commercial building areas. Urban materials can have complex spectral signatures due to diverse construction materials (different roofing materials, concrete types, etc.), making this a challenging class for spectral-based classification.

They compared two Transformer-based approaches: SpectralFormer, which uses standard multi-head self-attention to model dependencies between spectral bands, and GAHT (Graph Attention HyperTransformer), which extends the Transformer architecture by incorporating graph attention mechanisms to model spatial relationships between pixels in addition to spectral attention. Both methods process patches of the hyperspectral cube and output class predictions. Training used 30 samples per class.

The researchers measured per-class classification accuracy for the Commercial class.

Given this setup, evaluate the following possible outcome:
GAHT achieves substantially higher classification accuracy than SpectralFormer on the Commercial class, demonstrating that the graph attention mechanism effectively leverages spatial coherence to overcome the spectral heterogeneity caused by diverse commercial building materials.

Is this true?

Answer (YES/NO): NO